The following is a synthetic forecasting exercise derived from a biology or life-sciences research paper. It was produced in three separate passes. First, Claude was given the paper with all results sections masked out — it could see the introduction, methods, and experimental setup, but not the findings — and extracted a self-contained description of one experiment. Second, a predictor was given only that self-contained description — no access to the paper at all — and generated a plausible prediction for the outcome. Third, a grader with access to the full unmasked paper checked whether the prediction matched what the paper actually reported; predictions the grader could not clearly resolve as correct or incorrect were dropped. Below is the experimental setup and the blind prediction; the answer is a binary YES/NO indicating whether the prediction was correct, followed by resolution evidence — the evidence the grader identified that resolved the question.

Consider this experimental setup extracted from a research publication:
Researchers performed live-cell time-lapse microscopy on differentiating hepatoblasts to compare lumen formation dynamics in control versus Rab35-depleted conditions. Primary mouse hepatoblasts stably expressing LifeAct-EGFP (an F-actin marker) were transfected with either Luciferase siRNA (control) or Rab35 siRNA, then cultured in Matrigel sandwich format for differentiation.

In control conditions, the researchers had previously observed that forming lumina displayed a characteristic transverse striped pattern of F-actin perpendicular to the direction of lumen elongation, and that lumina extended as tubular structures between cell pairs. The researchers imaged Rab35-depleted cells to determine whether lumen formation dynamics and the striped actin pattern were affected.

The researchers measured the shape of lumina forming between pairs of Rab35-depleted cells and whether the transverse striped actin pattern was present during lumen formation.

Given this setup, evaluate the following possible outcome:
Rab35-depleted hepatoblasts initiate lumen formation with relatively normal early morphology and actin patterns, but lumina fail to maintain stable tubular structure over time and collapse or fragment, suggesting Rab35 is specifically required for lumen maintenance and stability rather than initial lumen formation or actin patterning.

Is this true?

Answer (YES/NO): NO